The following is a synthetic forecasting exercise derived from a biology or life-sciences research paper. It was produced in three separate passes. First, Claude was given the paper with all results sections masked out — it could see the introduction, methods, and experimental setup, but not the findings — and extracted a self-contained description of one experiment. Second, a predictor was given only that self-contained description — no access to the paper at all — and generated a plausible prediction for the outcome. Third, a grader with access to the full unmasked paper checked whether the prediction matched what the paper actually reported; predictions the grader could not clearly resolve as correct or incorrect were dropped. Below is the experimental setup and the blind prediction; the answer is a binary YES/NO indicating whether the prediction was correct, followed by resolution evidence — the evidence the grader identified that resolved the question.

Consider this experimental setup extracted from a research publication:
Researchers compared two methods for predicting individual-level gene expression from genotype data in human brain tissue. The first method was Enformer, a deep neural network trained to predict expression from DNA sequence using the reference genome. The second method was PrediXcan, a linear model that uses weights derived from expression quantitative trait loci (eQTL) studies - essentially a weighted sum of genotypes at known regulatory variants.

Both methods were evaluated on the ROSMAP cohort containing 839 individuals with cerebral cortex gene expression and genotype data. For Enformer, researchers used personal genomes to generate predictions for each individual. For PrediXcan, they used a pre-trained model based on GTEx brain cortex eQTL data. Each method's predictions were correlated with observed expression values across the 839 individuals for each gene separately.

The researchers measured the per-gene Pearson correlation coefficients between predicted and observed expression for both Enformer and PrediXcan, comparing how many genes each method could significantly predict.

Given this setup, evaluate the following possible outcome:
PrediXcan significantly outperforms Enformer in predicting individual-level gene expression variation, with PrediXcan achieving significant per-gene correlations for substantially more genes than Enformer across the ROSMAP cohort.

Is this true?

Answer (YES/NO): YES